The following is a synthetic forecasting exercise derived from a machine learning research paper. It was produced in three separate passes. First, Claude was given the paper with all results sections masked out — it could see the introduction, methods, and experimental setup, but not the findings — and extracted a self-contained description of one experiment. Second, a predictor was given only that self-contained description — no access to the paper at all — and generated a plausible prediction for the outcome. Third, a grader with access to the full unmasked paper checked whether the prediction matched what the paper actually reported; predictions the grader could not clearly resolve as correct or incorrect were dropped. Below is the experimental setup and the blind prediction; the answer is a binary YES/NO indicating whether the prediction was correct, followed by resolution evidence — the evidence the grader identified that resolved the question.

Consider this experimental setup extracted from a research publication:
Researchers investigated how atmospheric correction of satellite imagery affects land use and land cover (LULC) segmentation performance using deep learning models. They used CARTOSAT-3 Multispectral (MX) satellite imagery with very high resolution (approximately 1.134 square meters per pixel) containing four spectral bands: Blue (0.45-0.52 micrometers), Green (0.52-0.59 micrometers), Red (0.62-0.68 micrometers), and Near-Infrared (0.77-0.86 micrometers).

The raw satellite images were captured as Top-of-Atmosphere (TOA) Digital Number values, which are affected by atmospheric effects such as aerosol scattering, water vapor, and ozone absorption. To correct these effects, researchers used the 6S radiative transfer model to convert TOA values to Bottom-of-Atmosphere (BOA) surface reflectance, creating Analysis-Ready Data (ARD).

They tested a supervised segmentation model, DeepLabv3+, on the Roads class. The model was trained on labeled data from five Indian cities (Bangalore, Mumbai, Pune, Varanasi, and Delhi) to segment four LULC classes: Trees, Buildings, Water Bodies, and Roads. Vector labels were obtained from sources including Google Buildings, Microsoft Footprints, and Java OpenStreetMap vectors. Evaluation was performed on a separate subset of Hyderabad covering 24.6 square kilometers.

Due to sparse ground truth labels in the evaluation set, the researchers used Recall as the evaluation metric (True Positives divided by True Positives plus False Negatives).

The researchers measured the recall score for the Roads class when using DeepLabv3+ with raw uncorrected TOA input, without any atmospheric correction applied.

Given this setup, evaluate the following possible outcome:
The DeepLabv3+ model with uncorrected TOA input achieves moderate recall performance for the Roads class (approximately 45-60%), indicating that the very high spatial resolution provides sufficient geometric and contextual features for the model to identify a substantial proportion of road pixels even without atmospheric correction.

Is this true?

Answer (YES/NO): NO